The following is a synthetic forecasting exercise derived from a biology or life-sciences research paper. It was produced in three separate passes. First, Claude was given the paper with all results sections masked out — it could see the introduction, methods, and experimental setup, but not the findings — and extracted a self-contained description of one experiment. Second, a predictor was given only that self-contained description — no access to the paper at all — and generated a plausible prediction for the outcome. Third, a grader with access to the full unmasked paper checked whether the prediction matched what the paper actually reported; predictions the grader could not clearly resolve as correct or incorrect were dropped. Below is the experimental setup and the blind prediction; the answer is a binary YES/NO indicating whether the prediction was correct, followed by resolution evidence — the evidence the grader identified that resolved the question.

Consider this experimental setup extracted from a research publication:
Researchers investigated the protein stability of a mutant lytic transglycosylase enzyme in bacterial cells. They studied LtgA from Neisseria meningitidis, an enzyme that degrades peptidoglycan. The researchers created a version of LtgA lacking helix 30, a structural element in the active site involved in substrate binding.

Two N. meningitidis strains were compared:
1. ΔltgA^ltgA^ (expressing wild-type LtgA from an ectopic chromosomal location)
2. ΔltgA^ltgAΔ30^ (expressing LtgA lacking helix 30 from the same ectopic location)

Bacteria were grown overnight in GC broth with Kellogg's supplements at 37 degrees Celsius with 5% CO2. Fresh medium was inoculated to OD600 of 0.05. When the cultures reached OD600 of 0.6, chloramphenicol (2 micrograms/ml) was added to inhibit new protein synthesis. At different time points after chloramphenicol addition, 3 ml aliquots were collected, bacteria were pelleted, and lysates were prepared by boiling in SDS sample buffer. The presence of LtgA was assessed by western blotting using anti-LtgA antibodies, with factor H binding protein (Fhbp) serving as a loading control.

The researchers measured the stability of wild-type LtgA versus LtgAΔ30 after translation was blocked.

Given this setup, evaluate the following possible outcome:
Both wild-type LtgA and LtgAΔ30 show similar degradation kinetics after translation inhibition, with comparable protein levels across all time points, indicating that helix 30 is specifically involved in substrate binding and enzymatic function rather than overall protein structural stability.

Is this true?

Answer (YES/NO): YES